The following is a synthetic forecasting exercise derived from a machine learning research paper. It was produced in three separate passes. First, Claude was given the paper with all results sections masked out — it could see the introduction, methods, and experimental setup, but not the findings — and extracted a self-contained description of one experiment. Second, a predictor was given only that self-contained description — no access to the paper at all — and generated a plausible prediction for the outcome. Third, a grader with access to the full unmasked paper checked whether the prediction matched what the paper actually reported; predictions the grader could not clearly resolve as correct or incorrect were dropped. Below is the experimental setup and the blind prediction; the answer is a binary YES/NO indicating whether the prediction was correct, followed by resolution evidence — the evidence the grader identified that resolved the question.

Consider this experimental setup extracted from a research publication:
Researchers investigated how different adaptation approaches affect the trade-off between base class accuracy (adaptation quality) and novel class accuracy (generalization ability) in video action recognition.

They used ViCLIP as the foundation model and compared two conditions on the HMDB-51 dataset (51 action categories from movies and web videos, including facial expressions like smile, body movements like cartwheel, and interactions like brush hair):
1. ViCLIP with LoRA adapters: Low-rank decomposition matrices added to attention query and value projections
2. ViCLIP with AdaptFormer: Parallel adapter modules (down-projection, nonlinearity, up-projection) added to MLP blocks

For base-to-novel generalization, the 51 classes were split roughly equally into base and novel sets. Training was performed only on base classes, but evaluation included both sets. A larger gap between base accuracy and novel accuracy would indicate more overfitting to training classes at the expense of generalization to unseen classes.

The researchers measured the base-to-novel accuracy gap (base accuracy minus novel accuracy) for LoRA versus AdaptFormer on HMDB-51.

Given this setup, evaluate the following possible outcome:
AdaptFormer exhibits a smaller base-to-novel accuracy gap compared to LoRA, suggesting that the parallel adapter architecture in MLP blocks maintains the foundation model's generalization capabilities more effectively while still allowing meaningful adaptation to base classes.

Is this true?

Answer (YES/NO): NO